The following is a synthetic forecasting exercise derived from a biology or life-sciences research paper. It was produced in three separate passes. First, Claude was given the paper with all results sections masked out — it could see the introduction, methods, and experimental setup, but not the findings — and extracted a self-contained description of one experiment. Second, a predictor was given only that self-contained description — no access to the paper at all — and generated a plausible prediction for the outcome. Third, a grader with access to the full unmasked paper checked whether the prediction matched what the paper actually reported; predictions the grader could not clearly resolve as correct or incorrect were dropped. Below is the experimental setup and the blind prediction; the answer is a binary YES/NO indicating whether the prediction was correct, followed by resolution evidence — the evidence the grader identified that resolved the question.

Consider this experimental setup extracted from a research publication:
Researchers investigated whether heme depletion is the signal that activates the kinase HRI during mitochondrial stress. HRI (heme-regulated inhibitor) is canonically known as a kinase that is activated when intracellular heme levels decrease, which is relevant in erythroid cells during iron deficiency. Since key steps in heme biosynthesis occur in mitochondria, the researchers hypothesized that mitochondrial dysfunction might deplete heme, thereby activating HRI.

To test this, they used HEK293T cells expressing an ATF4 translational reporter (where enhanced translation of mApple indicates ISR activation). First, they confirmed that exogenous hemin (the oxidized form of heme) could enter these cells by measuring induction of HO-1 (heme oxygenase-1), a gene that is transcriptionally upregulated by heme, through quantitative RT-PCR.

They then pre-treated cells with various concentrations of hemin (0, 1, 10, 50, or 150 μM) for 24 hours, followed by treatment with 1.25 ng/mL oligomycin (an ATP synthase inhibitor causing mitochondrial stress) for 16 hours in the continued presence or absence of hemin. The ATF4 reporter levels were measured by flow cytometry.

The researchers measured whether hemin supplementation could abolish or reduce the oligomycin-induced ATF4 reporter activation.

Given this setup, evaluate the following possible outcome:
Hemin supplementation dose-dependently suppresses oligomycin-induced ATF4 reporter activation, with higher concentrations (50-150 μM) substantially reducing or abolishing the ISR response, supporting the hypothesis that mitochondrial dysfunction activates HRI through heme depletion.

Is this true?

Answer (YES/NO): NO